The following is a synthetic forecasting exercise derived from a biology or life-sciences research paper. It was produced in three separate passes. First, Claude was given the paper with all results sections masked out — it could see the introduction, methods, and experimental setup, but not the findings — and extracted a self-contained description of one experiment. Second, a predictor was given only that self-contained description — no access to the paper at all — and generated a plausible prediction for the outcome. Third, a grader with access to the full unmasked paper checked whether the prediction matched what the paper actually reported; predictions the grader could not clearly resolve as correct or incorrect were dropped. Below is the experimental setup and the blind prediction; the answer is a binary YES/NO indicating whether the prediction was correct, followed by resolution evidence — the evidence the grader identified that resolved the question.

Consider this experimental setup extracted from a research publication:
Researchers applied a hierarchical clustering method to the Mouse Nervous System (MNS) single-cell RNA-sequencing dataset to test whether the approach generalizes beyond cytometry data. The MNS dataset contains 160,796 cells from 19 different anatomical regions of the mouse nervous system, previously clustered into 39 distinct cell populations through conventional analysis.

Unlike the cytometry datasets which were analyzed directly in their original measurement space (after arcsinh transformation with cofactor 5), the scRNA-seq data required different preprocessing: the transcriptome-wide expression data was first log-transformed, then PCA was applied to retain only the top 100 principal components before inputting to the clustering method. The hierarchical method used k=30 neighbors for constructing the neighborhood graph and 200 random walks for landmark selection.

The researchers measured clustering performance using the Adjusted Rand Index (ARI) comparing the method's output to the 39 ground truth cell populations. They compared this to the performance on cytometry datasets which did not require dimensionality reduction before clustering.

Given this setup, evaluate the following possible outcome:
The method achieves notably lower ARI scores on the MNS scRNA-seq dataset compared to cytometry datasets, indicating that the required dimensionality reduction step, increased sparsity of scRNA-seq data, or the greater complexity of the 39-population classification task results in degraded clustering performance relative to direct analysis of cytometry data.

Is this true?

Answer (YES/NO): NO